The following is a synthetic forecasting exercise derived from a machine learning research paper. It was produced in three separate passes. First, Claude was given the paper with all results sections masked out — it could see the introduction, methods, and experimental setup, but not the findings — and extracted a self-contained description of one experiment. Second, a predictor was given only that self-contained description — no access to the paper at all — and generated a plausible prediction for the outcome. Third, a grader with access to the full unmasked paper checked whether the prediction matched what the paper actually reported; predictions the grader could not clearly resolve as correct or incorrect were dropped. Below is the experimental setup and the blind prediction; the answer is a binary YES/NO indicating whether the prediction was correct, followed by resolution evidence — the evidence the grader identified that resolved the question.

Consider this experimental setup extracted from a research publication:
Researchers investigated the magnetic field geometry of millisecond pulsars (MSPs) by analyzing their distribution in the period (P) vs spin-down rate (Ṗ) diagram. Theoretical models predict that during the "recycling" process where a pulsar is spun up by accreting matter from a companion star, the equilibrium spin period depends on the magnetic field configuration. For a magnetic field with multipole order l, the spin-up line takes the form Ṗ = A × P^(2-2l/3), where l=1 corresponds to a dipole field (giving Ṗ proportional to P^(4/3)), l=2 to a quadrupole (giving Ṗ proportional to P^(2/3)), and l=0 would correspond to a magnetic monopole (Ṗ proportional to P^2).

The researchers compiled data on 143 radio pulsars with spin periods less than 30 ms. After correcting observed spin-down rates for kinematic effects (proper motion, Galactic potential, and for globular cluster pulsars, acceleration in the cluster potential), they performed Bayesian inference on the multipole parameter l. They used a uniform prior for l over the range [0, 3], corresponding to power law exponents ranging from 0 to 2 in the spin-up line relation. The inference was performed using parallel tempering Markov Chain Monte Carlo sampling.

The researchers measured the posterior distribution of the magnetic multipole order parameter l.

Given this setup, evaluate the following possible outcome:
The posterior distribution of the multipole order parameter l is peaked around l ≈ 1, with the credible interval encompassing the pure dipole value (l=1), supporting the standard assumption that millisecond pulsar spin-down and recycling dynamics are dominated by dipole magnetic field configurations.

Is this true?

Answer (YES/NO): YES